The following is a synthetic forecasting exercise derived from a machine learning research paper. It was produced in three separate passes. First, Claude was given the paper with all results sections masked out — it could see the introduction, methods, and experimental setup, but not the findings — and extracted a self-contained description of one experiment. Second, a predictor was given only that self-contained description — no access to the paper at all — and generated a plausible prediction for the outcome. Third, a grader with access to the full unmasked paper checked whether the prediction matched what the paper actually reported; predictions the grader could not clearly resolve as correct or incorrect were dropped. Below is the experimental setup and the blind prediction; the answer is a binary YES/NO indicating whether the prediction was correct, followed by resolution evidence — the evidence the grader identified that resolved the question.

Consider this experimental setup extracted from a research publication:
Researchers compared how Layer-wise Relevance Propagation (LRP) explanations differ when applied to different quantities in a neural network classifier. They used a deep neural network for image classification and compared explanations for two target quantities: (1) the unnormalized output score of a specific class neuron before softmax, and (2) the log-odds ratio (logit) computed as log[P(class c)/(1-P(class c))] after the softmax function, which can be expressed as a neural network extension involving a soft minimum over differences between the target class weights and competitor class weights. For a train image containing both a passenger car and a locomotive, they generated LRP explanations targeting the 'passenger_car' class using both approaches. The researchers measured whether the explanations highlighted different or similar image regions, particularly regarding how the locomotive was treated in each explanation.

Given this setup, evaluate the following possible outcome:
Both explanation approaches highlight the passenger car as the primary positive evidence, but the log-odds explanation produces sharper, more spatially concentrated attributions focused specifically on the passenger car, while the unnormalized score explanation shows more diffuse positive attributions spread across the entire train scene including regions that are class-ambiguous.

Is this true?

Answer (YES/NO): NO